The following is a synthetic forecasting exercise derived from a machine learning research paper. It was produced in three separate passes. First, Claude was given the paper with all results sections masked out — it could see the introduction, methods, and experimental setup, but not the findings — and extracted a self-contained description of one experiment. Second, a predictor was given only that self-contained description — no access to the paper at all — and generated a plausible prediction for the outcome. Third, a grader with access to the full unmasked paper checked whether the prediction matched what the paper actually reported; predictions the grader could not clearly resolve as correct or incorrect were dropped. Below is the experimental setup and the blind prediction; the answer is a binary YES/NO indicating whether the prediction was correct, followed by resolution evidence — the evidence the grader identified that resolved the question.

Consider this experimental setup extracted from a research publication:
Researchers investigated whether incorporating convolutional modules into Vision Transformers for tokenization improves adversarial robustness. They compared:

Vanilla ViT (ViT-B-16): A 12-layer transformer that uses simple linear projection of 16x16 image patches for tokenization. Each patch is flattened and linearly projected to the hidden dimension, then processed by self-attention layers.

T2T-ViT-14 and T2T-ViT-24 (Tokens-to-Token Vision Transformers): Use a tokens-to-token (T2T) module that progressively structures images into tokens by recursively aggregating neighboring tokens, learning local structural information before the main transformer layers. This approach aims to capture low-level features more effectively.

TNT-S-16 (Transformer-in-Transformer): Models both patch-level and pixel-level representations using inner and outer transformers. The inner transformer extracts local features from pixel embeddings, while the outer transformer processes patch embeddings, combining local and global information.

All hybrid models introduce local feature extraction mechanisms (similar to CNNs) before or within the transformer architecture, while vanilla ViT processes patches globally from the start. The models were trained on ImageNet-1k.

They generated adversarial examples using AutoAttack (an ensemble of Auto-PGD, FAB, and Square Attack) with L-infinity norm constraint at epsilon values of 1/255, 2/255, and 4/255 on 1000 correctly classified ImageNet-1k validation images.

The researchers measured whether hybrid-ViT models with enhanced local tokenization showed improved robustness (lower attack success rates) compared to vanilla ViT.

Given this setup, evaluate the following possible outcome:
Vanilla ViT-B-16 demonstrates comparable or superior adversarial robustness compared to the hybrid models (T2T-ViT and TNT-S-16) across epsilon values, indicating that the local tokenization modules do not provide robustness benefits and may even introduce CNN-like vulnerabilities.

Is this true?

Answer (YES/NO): YES